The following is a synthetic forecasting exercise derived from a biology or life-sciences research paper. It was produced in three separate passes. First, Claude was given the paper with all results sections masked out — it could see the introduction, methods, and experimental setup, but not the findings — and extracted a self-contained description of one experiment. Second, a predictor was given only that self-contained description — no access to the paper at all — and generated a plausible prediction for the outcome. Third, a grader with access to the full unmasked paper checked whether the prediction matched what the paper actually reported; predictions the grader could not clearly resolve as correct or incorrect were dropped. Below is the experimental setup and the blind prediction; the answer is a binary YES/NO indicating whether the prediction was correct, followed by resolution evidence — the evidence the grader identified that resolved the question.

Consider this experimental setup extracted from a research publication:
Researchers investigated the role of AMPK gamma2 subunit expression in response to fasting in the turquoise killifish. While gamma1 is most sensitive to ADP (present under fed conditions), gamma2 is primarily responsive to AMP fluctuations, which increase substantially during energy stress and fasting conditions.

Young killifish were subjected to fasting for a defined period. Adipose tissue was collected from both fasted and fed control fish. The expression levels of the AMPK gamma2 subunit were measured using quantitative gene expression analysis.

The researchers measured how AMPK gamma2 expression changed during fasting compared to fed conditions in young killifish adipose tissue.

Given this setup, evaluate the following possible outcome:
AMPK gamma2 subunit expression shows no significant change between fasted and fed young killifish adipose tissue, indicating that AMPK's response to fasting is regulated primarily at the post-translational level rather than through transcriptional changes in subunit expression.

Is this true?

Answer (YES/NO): NO